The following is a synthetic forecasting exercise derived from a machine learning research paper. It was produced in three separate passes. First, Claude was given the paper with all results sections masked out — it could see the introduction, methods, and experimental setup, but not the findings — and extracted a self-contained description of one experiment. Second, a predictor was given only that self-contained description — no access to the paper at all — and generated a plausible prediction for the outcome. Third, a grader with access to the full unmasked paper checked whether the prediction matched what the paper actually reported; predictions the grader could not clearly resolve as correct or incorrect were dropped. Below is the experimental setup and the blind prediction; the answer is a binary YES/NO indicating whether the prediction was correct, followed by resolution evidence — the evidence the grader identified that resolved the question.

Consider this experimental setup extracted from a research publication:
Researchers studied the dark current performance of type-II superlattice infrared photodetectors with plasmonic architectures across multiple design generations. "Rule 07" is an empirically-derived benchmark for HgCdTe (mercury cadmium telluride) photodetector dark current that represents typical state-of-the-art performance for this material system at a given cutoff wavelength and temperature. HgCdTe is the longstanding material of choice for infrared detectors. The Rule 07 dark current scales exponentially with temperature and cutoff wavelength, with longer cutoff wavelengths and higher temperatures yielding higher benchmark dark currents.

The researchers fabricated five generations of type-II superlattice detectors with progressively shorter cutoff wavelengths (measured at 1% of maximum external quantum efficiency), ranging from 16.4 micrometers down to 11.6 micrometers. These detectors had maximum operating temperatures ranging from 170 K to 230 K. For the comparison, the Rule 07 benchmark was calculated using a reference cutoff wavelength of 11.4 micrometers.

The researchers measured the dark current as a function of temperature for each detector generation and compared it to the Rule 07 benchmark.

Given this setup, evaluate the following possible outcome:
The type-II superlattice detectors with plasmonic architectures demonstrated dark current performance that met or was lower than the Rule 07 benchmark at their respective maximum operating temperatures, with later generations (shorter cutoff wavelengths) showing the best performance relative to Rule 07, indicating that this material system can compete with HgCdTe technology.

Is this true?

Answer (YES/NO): NO